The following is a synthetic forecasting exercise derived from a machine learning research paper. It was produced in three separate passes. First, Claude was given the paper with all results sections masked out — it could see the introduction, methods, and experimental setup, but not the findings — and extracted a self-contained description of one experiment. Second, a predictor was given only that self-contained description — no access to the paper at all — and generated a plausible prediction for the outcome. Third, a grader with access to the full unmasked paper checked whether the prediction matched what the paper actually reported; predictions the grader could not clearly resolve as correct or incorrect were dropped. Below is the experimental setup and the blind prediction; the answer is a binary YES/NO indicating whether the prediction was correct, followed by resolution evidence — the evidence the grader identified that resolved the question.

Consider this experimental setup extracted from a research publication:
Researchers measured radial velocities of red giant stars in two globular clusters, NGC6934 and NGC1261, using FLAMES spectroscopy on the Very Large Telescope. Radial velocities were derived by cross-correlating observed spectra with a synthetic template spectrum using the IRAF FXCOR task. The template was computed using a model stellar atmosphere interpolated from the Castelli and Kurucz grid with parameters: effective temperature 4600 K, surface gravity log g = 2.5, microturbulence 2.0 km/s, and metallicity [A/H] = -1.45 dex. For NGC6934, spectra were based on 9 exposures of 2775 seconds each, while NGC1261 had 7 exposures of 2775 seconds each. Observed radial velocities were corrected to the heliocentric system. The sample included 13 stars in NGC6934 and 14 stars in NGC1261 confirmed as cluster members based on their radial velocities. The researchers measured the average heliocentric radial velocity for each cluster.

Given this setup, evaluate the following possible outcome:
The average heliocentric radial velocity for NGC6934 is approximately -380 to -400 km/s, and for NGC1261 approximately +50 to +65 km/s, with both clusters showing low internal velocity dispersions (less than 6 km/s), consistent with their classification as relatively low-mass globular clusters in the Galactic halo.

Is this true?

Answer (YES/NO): NO